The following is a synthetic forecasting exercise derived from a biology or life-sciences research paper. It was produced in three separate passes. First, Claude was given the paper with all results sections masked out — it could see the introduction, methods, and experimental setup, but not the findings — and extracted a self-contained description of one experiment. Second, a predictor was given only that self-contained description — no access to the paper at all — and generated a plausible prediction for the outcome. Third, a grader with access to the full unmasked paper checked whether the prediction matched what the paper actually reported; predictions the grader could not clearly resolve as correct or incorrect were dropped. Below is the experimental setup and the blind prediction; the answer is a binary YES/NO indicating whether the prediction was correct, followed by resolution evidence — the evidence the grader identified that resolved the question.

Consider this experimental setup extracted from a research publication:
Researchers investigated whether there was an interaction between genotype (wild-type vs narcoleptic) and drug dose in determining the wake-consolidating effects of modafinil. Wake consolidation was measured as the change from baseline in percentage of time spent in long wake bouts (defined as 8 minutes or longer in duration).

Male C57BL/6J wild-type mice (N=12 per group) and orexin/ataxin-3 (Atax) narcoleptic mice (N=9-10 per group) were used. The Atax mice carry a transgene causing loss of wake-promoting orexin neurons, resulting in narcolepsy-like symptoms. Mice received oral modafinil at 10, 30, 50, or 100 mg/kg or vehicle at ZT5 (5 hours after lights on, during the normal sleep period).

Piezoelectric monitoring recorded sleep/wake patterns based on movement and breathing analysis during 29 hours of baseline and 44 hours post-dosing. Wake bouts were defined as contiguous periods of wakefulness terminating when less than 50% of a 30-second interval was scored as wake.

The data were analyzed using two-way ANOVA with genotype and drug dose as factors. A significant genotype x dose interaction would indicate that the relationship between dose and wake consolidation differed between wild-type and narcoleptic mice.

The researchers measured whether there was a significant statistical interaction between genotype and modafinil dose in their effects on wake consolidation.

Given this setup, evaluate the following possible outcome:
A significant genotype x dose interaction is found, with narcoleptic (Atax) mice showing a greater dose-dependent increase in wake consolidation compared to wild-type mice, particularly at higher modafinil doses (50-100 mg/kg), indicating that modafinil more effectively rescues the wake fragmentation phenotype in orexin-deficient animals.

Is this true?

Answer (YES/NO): NO